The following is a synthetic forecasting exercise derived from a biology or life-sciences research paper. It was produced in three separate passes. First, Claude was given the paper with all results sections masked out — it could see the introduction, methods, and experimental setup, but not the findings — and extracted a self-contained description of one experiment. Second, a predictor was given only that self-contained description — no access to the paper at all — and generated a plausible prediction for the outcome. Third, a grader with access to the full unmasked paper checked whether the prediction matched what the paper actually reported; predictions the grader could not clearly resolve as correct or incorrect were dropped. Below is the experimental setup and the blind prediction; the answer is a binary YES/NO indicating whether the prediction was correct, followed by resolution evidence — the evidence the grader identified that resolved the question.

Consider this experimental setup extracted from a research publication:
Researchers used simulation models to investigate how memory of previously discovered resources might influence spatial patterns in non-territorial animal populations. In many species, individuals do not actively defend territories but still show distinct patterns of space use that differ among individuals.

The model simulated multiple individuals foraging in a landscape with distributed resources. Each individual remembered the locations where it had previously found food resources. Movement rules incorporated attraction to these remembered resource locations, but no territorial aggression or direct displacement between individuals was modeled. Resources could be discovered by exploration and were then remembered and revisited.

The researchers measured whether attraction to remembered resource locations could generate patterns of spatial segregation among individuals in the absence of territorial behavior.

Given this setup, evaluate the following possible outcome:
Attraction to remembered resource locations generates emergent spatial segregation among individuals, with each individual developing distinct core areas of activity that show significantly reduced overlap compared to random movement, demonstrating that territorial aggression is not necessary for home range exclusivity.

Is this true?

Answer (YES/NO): YES